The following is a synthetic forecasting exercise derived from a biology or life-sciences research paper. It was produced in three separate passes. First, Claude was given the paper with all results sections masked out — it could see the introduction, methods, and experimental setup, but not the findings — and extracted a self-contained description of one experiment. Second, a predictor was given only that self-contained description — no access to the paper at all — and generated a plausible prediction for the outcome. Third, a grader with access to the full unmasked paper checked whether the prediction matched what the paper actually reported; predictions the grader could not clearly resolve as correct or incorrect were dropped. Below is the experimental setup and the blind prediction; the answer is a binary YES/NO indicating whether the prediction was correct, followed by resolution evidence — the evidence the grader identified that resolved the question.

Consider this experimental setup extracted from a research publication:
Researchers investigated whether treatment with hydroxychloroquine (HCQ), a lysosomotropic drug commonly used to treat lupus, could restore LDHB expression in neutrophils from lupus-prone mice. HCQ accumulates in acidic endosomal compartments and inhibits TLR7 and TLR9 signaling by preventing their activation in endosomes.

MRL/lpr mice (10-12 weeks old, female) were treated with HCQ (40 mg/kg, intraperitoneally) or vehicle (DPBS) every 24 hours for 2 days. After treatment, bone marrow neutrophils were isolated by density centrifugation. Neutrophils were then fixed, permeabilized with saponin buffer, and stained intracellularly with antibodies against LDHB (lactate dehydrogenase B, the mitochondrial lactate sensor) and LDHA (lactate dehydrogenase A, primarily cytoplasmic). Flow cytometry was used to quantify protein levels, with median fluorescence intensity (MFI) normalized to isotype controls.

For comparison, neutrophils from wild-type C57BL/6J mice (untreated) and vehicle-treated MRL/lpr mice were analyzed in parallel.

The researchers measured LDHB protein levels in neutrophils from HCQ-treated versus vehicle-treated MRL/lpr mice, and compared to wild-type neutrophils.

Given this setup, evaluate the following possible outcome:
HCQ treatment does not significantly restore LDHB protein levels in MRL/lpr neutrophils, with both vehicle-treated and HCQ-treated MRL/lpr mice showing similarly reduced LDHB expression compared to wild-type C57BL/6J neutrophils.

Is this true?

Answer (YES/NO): NO